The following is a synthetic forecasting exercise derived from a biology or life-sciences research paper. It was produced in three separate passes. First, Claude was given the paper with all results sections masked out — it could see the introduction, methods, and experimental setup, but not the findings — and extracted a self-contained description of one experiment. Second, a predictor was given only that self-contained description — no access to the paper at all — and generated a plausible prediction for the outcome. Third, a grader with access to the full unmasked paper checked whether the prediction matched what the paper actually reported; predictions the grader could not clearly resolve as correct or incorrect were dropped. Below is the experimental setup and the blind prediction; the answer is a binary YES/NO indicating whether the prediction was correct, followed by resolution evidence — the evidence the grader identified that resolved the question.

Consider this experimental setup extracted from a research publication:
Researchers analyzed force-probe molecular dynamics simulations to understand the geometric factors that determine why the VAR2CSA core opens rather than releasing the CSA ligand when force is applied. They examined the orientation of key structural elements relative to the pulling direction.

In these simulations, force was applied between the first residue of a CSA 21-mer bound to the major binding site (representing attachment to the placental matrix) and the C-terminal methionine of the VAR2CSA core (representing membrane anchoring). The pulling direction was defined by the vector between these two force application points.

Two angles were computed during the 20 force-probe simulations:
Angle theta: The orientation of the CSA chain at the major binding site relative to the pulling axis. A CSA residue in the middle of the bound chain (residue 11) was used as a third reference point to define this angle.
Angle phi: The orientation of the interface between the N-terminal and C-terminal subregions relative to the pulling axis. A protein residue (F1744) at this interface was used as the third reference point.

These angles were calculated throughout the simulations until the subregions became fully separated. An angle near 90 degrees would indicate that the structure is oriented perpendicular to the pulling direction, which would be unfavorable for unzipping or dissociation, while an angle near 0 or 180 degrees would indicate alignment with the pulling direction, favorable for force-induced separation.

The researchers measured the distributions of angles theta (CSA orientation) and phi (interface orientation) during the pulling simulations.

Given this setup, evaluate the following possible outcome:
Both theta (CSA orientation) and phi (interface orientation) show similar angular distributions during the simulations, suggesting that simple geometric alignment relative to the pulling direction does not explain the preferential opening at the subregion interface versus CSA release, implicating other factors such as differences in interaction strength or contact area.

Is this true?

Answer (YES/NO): NO